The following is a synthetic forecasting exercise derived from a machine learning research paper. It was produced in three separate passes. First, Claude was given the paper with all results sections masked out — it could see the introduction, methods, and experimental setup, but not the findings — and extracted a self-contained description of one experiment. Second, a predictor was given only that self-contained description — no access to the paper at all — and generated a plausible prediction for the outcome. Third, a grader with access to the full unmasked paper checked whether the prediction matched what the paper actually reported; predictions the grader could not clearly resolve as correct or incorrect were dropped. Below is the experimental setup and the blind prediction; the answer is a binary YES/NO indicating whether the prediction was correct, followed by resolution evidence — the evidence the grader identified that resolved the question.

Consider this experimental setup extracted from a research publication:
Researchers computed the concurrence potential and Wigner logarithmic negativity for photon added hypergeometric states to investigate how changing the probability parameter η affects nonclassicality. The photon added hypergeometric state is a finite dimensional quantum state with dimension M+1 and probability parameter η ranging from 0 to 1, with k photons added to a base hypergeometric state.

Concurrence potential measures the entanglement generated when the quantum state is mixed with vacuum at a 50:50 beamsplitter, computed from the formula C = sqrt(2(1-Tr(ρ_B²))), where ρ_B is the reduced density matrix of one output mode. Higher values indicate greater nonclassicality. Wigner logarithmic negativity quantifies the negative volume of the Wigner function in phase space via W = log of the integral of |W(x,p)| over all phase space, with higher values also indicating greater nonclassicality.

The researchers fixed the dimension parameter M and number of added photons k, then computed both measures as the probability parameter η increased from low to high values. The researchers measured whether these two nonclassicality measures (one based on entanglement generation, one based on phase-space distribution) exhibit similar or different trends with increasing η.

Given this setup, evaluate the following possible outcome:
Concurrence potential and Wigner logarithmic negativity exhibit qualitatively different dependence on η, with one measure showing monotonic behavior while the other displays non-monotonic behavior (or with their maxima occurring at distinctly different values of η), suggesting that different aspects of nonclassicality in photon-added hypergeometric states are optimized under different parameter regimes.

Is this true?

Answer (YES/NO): NO